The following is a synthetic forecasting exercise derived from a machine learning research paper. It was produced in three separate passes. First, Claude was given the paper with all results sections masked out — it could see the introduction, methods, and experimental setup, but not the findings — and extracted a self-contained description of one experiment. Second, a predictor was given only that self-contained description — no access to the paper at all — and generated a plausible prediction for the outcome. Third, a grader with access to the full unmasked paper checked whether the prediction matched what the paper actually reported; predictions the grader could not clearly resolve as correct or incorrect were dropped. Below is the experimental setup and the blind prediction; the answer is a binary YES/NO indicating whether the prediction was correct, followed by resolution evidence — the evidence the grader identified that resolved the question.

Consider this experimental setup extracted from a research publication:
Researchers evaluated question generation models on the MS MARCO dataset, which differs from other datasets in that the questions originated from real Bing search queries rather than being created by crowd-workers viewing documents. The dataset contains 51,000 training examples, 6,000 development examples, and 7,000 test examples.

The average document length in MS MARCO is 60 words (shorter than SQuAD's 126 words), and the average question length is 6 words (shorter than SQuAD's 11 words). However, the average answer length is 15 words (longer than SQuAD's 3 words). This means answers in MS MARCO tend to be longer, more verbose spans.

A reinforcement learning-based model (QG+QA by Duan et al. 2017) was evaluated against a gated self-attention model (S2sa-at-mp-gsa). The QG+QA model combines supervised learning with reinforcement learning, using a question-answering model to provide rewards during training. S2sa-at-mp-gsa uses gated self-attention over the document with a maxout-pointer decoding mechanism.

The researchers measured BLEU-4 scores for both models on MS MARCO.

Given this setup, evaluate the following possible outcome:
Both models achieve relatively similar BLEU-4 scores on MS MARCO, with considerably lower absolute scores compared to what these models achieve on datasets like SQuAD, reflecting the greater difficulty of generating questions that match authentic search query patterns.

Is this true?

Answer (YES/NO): NO